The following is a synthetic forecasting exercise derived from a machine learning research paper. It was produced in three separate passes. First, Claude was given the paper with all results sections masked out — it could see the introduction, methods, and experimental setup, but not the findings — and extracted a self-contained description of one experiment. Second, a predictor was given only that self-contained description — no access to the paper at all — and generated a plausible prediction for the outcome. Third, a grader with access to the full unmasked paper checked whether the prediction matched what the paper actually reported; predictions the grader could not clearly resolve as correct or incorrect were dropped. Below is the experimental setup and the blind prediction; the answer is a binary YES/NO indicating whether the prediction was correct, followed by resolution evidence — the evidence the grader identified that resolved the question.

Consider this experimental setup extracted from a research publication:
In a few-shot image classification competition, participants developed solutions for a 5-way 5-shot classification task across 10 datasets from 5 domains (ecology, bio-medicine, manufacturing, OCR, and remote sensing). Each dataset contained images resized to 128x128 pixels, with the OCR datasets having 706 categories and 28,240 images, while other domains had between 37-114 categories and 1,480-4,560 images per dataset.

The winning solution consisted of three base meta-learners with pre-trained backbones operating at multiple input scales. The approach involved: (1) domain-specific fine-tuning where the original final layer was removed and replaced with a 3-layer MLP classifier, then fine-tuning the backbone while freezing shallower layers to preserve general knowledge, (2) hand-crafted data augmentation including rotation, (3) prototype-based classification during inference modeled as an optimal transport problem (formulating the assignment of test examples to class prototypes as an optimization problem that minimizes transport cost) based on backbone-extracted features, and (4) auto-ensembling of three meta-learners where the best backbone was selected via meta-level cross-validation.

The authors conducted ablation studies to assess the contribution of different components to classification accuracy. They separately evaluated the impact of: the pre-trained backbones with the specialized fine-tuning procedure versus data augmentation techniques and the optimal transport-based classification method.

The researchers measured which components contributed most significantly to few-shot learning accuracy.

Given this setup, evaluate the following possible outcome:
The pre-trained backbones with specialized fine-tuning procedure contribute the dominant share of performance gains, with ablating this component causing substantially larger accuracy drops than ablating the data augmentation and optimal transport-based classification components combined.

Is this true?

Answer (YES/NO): YES